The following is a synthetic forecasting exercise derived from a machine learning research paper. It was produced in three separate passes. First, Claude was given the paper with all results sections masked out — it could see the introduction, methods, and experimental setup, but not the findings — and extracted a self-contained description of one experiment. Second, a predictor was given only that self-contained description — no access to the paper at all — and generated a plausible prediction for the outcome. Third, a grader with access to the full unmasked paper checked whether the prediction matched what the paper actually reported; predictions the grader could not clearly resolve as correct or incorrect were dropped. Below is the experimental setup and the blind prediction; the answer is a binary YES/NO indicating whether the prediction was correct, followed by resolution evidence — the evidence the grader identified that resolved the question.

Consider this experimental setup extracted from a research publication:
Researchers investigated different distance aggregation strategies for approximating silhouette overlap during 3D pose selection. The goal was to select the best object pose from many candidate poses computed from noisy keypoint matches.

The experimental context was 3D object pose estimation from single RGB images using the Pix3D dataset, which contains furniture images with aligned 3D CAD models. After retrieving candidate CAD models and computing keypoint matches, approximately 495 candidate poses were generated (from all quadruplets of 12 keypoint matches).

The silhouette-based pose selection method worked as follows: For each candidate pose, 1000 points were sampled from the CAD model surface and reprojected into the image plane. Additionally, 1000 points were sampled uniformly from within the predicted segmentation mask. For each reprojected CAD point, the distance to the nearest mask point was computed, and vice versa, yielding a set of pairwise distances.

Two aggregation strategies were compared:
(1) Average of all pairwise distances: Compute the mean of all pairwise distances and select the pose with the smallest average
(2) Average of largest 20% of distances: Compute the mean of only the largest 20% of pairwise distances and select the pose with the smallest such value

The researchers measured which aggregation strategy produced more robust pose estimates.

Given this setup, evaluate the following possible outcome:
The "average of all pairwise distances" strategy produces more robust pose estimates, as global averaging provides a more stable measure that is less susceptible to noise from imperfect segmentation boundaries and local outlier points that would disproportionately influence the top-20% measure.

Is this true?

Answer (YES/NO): NO